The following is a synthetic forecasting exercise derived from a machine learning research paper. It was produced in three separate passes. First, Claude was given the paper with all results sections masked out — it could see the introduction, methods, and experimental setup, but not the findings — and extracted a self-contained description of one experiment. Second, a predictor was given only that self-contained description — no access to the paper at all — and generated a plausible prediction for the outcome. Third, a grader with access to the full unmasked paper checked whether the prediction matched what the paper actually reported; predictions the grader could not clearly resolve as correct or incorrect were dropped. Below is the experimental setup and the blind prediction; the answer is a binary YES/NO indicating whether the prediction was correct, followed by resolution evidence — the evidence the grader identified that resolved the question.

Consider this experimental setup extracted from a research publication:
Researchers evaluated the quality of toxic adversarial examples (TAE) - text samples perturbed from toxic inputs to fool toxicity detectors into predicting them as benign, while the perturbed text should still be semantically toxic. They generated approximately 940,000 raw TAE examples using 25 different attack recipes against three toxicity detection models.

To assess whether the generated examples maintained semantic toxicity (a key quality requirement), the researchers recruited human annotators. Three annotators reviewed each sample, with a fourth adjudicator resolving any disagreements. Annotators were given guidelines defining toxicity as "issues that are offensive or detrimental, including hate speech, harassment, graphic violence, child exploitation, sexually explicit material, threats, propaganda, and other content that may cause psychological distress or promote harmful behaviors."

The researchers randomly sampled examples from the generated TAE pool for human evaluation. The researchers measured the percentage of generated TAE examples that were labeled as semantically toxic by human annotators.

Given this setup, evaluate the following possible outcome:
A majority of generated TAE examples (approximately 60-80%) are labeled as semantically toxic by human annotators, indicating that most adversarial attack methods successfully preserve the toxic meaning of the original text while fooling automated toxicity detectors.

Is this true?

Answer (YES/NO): NO